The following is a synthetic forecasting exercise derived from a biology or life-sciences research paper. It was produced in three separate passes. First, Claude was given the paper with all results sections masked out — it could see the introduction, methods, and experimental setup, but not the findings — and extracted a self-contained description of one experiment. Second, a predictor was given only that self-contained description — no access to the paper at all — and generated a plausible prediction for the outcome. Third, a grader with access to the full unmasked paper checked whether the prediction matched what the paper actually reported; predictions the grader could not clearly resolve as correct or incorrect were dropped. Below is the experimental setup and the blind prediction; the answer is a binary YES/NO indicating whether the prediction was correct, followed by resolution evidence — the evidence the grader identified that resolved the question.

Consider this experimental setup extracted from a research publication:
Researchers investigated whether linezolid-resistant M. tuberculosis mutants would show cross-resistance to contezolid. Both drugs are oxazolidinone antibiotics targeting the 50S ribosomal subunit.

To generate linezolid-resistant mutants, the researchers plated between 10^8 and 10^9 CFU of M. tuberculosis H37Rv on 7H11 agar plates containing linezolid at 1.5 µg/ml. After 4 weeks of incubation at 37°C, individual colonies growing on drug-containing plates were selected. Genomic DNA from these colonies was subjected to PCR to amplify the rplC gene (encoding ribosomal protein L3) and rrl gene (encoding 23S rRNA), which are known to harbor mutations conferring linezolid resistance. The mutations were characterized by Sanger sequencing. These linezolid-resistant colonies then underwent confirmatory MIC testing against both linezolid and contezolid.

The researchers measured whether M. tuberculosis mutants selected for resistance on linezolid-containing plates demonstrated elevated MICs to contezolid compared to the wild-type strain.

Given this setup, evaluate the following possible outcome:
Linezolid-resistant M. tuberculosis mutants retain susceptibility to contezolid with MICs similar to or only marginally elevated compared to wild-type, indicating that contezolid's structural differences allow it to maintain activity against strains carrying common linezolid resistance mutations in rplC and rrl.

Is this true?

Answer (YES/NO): NO